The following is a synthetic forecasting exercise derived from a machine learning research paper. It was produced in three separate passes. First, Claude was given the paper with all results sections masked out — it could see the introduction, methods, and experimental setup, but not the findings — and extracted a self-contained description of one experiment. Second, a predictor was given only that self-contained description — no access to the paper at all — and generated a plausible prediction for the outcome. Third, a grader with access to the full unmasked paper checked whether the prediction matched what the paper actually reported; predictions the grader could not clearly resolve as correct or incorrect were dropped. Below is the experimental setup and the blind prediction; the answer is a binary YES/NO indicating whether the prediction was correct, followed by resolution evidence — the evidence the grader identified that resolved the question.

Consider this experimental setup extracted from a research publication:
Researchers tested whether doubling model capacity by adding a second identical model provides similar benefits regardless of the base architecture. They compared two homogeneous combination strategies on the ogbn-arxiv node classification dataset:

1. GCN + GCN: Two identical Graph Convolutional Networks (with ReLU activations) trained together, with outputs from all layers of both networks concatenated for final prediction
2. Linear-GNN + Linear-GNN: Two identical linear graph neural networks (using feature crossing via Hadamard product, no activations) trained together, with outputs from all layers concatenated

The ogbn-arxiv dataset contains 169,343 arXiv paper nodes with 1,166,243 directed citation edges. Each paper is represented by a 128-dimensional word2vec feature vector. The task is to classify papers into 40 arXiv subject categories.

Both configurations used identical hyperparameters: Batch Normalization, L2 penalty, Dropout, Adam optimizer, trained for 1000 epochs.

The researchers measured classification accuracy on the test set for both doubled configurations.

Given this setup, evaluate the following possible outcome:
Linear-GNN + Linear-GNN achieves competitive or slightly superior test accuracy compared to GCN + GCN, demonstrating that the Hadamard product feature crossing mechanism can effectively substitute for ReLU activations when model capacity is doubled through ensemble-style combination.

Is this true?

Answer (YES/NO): YES